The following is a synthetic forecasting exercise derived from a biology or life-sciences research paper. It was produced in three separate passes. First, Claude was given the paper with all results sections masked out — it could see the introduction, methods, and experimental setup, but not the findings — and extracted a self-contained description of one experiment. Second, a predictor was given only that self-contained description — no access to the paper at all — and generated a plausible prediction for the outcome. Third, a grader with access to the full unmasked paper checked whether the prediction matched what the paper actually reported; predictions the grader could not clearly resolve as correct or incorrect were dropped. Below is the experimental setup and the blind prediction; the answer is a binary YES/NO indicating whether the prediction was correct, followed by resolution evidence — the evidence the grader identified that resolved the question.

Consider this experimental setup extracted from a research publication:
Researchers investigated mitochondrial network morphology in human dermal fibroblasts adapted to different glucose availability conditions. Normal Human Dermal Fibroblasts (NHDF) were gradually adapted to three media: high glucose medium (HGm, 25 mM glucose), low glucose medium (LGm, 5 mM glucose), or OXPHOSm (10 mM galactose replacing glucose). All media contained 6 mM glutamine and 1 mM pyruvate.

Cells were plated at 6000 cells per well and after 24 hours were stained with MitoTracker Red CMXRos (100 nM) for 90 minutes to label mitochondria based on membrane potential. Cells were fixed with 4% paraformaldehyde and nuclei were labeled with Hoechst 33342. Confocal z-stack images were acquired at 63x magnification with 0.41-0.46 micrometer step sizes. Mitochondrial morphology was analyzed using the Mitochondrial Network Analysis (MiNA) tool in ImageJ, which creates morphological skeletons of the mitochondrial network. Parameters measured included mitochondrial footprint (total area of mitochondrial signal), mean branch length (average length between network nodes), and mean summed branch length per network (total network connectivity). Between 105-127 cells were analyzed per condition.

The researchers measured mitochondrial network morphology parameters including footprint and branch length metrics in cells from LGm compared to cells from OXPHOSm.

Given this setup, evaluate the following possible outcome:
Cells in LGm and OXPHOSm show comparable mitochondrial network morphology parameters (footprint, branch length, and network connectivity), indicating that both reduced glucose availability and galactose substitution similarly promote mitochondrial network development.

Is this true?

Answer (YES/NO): YES